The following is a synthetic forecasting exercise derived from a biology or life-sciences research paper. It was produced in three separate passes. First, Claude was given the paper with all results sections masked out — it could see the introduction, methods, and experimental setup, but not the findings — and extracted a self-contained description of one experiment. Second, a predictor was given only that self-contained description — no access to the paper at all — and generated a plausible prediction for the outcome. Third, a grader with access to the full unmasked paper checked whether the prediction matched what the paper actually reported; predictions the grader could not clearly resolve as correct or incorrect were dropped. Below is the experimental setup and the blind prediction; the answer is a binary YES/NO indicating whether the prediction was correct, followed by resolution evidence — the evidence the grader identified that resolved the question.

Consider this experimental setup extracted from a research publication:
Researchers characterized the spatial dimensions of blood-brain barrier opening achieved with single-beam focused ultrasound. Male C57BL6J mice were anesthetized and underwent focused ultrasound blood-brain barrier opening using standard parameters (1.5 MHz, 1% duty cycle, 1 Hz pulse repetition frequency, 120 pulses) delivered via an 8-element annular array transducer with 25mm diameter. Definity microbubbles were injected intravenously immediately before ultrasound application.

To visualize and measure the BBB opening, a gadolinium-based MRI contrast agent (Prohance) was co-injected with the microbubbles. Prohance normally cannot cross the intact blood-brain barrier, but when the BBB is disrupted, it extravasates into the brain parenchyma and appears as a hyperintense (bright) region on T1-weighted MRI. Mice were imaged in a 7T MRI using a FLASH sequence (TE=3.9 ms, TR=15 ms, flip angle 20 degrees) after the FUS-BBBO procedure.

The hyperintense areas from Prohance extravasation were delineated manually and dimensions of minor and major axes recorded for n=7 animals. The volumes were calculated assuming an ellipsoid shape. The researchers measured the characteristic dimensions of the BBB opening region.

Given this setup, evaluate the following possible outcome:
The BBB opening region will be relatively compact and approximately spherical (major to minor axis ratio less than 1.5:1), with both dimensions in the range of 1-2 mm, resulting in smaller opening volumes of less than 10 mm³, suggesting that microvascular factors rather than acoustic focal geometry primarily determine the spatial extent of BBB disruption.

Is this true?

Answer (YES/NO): NO